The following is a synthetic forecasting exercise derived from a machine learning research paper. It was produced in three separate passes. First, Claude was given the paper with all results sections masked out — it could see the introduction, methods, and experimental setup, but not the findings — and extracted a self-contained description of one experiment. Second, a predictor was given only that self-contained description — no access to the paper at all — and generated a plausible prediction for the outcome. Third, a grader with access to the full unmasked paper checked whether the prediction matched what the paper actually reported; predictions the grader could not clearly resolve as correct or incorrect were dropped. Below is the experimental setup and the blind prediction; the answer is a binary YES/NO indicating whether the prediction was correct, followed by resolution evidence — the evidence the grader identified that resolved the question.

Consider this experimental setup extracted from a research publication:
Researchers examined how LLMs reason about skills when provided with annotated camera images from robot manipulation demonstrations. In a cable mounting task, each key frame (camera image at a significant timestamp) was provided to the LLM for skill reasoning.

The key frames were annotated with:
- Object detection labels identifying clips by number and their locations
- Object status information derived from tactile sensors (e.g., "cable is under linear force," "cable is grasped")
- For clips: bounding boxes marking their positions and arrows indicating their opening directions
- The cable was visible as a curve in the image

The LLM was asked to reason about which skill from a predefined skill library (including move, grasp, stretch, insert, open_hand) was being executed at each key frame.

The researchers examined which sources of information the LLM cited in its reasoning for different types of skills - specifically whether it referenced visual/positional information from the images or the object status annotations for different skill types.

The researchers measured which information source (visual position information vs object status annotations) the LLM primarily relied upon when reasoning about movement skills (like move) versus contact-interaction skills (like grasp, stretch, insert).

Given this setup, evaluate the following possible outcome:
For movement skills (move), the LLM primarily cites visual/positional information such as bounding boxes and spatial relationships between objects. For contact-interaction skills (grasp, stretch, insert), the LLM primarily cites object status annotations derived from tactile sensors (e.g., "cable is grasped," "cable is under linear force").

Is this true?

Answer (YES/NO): YES